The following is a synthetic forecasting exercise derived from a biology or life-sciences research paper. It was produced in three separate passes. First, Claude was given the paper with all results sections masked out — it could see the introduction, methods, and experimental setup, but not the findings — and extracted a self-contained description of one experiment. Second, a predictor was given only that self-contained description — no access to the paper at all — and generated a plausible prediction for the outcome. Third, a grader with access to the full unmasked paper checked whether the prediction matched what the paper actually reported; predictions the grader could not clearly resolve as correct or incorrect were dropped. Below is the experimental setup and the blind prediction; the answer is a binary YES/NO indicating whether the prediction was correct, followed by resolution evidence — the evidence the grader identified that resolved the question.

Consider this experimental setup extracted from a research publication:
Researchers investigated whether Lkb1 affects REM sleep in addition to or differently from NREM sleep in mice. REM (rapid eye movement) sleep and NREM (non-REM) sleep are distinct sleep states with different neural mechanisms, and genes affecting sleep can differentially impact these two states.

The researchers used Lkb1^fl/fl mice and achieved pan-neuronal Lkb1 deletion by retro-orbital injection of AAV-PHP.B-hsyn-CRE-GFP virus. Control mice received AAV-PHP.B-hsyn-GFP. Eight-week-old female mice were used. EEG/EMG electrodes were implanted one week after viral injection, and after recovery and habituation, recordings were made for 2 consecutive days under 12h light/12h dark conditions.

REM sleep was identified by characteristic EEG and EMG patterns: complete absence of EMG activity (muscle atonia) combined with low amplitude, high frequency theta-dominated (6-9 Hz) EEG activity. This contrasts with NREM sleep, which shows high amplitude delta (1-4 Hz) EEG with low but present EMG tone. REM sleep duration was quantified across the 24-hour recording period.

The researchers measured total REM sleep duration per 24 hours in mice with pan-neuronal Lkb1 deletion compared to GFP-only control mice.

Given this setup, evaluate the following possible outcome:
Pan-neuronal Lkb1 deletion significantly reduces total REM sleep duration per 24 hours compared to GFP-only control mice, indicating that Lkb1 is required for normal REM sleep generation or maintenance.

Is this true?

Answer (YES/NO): NO